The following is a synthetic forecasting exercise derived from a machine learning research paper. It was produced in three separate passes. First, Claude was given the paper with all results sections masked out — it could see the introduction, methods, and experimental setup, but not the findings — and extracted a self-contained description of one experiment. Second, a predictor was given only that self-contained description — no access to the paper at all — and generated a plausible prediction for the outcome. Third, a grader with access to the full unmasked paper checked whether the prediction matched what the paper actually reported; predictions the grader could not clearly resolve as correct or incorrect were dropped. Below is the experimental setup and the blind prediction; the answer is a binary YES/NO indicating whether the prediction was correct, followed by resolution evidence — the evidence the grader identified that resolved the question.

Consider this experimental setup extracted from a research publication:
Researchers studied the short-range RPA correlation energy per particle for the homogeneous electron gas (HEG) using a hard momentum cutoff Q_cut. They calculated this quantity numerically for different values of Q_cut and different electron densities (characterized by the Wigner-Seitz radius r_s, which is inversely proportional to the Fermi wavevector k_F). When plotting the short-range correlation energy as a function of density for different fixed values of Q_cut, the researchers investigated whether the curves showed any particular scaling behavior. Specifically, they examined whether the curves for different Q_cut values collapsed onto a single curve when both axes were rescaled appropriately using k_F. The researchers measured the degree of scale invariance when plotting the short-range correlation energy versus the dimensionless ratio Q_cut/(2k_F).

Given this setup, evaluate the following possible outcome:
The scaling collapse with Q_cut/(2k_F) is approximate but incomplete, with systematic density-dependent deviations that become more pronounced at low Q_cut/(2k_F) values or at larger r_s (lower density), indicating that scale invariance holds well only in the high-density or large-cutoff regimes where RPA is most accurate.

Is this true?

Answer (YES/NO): NO